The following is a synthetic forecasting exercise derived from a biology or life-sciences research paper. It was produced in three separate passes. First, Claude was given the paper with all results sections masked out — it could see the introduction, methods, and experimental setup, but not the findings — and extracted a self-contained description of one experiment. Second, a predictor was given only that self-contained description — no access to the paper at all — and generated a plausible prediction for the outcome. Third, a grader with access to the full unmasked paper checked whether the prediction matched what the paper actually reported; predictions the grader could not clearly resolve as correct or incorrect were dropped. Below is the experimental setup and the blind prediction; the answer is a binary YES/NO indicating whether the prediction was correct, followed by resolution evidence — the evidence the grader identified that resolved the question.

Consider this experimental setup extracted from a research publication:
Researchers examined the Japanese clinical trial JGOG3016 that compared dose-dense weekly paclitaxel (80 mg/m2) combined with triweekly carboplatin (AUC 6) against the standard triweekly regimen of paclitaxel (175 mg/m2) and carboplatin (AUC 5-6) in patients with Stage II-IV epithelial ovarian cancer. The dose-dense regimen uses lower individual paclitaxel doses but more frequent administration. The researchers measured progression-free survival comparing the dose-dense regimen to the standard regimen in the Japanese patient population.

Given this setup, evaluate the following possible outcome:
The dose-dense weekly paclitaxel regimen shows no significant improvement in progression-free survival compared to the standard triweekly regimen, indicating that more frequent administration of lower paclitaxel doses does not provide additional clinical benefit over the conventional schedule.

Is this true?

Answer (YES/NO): NO